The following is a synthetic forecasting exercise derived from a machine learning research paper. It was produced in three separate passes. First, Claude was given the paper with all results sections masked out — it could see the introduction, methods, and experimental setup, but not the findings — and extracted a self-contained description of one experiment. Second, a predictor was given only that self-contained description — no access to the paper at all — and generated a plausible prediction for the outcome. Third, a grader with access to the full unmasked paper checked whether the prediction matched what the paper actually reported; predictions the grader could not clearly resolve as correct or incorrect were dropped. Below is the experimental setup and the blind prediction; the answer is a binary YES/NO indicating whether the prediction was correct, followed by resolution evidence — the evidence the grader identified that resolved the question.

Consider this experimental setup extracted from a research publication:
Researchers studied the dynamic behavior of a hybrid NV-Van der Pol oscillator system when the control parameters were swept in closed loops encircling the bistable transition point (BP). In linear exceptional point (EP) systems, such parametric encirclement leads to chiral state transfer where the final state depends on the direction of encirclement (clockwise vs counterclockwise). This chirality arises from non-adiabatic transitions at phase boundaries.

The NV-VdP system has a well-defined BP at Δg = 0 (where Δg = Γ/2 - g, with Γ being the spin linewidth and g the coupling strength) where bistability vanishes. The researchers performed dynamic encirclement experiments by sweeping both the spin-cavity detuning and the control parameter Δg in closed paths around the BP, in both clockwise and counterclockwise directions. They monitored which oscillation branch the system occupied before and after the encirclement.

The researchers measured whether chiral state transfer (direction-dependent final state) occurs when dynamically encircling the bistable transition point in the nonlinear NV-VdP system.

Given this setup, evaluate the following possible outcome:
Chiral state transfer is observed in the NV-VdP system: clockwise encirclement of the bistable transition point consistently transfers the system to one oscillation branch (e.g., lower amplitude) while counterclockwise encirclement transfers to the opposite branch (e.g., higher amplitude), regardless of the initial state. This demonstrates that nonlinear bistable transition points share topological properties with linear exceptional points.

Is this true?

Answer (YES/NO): YES